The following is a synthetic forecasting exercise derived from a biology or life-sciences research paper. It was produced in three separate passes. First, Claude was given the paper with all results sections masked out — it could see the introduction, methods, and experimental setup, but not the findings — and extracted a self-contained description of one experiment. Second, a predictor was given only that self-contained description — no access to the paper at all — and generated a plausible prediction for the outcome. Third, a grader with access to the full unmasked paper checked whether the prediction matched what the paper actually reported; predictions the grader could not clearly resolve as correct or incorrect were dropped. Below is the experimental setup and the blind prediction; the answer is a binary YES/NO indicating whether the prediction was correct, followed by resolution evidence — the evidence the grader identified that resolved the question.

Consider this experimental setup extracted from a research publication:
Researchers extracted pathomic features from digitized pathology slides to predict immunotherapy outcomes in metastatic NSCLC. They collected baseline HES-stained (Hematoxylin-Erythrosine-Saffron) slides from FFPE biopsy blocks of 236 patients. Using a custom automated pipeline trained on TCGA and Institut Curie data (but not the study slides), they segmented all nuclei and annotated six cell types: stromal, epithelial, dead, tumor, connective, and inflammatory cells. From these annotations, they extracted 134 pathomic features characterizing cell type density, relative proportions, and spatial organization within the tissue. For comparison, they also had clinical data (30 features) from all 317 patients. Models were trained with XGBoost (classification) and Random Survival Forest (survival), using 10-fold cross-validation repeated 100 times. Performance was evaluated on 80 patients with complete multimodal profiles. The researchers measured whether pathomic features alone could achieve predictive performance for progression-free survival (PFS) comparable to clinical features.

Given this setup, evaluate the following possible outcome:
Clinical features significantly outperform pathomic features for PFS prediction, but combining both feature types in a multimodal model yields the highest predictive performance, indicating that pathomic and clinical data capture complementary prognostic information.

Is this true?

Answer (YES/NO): NO